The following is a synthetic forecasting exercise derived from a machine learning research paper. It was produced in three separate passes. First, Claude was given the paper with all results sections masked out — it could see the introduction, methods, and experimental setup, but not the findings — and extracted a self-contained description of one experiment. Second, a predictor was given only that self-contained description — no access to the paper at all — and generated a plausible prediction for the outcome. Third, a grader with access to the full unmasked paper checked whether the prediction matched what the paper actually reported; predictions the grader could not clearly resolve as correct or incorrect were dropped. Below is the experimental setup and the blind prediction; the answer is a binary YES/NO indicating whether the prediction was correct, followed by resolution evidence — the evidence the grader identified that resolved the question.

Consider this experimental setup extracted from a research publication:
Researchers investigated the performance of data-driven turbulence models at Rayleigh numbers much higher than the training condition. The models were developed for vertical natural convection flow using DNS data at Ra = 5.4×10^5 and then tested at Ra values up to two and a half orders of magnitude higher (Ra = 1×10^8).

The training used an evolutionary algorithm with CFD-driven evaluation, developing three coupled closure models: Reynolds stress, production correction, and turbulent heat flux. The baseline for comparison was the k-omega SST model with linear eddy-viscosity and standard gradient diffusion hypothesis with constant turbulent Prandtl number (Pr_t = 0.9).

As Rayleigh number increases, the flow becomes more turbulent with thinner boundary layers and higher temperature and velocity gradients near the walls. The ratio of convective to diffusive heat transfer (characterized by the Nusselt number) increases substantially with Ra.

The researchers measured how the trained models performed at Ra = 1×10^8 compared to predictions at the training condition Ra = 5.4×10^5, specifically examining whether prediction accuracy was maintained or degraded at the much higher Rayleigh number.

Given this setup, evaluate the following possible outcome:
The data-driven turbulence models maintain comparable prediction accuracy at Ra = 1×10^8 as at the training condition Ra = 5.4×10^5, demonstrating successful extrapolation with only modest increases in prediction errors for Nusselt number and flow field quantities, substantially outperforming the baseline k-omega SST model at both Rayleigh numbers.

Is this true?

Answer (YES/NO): NO